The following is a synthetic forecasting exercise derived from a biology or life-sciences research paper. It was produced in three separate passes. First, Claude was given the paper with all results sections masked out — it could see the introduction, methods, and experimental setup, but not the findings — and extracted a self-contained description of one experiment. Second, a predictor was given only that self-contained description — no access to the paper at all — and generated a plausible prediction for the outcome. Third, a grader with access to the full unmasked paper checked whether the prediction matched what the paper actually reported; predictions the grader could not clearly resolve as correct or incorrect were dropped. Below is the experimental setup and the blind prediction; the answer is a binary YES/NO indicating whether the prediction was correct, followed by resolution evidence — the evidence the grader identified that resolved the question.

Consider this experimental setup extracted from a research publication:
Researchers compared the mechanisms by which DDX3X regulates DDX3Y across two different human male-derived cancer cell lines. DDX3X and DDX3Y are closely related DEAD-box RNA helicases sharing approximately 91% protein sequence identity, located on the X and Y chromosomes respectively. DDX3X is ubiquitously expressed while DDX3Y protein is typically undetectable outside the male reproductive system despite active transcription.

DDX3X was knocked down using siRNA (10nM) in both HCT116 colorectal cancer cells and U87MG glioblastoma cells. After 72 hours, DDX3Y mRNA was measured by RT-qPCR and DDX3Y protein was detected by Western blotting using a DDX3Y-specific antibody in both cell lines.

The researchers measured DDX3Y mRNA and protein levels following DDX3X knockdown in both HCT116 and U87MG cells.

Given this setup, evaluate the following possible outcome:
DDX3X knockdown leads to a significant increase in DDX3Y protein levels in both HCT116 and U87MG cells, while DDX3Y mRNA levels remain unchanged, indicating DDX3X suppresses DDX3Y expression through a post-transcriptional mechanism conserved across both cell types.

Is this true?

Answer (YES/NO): NO